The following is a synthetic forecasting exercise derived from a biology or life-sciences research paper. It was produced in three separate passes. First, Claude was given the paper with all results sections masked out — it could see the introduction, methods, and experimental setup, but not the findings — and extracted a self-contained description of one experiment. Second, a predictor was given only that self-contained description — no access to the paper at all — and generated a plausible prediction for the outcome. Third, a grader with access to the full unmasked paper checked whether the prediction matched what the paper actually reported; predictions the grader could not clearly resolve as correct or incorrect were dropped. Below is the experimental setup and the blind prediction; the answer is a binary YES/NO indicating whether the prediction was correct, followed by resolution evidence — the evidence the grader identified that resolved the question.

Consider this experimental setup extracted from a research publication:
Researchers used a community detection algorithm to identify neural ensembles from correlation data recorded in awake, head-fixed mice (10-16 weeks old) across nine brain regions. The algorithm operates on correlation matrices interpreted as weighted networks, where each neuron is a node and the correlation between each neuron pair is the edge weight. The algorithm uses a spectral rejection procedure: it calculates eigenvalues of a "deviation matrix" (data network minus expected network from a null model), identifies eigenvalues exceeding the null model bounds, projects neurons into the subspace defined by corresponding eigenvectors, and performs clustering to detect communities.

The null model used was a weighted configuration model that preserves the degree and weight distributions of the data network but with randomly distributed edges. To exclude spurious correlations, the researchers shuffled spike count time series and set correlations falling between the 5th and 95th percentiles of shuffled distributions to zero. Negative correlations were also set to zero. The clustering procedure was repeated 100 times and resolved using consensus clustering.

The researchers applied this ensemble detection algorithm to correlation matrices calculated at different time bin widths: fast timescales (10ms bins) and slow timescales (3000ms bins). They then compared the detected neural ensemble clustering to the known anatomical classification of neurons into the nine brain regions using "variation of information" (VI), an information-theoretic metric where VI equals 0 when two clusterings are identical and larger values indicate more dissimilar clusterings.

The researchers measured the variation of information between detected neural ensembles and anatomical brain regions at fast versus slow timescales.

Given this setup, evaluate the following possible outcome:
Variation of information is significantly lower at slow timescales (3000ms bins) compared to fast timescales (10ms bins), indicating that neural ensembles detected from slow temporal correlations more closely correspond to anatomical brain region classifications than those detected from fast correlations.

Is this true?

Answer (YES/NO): NO